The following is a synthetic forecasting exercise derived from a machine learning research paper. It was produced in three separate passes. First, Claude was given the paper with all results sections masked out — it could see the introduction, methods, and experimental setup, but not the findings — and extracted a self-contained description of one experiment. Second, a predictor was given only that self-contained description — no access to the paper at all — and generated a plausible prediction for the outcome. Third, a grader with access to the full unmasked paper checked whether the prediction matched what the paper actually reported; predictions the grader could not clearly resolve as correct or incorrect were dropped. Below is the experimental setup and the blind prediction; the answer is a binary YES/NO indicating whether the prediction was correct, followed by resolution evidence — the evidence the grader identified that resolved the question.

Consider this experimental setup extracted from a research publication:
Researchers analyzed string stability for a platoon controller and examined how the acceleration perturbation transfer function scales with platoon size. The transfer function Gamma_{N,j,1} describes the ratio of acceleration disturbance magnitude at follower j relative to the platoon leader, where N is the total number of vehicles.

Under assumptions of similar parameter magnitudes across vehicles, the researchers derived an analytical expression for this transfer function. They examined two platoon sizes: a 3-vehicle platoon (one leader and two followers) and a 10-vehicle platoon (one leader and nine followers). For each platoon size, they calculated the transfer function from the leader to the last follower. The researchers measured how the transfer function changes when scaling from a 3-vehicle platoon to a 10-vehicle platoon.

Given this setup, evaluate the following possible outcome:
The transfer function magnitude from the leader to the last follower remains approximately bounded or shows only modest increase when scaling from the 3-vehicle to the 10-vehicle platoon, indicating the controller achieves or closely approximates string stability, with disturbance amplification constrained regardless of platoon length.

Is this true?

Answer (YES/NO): NO